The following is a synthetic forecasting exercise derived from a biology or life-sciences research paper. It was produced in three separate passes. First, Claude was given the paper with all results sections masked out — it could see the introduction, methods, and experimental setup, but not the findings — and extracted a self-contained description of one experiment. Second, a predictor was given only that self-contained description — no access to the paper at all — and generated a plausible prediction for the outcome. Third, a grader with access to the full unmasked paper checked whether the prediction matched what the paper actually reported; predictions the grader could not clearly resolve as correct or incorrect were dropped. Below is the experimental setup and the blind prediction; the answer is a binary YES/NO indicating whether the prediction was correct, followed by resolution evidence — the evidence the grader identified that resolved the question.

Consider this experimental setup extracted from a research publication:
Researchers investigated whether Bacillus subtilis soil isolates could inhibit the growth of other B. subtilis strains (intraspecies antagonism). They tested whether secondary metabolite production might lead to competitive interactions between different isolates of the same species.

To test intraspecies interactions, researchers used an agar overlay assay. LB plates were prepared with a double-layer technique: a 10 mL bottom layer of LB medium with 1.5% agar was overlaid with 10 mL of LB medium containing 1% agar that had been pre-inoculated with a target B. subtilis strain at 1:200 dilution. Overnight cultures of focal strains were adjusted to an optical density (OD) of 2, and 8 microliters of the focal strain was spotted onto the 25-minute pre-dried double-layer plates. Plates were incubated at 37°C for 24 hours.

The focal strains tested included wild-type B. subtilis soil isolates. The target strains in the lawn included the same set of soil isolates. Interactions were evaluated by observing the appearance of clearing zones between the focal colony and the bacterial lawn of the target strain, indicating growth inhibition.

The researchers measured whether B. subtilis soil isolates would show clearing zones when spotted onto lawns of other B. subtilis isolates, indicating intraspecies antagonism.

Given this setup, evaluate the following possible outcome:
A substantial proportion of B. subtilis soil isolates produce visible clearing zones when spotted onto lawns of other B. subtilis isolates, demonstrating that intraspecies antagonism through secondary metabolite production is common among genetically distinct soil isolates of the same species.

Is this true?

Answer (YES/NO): YES